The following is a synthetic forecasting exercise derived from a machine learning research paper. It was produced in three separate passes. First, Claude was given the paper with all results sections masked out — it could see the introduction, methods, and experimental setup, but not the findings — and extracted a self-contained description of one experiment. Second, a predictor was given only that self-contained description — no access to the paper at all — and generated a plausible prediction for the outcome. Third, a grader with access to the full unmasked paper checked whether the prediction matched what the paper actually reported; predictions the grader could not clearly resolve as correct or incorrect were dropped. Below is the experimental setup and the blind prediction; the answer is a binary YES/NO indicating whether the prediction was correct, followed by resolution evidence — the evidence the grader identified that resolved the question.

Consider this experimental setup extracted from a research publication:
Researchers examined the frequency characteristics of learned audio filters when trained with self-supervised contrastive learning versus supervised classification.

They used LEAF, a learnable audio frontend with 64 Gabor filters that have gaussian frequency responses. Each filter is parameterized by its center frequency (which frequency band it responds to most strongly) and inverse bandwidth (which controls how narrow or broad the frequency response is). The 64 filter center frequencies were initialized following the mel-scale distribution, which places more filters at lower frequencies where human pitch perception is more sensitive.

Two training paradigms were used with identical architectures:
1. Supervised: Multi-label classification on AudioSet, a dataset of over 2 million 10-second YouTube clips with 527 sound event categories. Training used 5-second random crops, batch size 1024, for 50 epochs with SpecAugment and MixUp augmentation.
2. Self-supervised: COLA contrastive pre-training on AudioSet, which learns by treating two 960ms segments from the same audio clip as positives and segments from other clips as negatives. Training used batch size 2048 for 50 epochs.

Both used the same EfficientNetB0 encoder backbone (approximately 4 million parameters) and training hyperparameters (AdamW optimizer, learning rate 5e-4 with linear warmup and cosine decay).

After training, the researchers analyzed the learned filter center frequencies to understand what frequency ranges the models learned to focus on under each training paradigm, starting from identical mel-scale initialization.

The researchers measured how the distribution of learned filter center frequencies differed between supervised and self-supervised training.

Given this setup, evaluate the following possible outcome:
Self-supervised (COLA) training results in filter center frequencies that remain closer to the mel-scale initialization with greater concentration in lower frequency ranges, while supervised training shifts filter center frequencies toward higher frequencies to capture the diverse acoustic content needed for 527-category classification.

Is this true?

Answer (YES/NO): NO